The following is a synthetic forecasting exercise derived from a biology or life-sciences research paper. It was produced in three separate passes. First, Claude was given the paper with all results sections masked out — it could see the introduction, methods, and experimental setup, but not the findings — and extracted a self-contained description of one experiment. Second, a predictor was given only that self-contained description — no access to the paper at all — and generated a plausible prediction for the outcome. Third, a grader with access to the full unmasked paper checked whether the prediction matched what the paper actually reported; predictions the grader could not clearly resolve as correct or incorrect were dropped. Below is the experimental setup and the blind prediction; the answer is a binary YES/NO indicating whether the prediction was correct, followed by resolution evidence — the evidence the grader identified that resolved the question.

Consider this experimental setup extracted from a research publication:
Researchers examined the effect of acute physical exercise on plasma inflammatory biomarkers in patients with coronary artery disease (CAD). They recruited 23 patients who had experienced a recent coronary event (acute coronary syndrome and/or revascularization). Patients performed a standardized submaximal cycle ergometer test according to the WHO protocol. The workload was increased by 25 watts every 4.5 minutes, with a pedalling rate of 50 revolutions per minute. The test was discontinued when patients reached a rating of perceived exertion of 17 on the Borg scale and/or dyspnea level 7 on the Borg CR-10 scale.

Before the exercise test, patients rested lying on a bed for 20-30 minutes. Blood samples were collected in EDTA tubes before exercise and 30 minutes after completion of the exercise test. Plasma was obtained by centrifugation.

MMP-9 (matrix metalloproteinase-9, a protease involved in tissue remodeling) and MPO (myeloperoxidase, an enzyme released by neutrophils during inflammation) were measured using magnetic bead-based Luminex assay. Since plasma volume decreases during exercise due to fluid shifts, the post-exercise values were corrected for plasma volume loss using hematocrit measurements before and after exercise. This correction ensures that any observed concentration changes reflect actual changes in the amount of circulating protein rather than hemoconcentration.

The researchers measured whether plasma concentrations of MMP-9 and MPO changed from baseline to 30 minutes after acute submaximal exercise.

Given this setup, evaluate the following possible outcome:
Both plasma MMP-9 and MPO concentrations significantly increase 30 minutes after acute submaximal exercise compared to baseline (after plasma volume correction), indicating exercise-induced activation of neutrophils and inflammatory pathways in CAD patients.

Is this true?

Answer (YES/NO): NO